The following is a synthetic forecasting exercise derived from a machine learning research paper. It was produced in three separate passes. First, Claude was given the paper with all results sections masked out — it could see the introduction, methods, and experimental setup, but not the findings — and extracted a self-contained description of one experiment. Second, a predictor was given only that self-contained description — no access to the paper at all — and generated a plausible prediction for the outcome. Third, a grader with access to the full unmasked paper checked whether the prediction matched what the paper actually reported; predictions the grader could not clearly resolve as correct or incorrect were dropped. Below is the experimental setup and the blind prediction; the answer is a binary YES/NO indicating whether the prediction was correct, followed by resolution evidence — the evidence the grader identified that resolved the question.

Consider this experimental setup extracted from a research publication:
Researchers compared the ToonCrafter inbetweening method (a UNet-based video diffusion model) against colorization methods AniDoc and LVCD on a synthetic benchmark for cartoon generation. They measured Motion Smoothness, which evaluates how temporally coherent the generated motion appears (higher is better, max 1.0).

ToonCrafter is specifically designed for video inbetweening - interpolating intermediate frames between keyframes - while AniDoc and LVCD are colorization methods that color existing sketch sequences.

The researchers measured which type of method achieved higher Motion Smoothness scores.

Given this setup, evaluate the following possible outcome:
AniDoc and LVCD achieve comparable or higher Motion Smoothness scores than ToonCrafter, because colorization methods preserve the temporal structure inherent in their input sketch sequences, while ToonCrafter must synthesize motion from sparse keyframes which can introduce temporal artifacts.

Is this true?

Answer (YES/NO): YES